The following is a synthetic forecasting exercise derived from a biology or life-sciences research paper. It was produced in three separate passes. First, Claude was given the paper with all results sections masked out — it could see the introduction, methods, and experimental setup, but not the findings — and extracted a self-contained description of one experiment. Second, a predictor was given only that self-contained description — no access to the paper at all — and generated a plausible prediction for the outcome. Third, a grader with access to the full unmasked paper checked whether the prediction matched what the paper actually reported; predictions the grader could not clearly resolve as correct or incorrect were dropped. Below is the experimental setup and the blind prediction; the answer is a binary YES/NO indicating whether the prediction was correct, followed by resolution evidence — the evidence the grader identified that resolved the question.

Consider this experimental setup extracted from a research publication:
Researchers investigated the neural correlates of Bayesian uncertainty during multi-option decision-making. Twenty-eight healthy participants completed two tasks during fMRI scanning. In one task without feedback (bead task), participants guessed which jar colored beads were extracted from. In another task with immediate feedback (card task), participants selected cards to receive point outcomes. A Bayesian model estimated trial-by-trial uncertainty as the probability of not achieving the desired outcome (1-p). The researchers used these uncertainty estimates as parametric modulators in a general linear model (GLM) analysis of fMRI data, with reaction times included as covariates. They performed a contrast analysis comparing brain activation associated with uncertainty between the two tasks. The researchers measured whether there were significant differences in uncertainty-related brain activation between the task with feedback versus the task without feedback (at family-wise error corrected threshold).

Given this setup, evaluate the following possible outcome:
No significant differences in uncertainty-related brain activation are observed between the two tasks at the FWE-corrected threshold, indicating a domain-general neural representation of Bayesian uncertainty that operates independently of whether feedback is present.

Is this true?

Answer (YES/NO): YES